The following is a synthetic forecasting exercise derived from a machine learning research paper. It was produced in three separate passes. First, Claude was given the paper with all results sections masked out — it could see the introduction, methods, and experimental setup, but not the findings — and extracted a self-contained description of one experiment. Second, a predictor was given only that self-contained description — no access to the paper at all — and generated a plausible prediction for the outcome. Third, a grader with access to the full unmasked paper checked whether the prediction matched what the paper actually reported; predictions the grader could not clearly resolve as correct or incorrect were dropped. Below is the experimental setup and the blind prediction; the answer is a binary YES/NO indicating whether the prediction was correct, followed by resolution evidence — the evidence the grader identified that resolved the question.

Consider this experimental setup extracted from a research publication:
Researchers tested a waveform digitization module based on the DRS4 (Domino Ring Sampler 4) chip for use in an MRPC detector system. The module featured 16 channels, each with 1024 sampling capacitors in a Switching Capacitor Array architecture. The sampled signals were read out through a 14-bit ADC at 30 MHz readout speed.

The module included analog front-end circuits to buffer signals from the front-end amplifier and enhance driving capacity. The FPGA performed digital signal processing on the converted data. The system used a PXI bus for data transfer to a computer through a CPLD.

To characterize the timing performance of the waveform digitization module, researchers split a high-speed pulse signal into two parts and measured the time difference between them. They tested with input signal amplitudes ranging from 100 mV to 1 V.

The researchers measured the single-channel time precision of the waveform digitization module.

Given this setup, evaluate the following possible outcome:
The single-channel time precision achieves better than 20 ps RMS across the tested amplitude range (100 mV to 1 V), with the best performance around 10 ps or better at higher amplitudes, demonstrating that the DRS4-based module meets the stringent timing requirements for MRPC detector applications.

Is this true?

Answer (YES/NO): NO